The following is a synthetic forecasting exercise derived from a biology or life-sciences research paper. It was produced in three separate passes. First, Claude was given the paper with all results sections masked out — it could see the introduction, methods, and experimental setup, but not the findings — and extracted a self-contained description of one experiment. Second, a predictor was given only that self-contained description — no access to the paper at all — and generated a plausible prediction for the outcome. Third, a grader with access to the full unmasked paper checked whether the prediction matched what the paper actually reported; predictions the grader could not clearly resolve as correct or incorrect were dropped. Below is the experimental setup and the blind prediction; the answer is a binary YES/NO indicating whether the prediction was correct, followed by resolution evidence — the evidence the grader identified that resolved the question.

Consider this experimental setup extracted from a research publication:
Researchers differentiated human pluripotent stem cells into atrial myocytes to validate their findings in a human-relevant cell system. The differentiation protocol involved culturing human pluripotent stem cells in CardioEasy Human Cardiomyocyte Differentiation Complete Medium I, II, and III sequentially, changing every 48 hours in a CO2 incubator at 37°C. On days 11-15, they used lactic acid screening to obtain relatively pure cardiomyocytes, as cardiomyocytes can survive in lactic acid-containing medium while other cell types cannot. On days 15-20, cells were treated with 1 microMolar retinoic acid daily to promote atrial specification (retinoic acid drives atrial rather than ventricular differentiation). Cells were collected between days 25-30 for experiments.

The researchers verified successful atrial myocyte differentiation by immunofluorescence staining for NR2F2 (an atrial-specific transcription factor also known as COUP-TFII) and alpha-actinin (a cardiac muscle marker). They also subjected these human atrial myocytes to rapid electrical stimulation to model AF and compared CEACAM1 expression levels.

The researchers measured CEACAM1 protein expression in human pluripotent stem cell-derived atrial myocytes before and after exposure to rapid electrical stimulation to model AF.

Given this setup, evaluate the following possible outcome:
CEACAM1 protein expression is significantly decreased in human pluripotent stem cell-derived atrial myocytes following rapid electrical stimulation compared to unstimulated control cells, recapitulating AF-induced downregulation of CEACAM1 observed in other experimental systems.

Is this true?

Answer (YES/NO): NO